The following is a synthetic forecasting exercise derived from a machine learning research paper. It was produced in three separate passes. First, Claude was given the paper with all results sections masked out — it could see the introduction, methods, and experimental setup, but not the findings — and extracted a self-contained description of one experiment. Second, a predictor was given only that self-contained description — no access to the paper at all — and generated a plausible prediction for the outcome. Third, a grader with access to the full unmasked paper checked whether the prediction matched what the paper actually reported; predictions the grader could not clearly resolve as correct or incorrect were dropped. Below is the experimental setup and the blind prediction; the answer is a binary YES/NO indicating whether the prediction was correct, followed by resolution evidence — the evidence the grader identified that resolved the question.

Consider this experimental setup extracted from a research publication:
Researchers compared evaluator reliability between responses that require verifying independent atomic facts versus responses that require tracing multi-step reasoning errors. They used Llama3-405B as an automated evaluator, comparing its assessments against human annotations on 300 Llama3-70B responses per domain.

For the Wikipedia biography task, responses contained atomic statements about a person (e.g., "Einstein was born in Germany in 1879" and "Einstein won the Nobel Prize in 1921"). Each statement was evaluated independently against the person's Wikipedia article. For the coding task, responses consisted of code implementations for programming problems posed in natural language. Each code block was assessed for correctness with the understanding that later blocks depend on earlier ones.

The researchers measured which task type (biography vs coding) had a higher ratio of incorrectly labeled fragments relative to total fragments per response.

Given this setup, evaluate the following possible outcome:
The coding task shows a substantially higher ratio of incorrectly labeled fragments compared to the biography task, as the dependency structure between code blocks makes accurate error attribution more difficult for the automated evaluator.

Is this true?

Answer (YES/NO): YES